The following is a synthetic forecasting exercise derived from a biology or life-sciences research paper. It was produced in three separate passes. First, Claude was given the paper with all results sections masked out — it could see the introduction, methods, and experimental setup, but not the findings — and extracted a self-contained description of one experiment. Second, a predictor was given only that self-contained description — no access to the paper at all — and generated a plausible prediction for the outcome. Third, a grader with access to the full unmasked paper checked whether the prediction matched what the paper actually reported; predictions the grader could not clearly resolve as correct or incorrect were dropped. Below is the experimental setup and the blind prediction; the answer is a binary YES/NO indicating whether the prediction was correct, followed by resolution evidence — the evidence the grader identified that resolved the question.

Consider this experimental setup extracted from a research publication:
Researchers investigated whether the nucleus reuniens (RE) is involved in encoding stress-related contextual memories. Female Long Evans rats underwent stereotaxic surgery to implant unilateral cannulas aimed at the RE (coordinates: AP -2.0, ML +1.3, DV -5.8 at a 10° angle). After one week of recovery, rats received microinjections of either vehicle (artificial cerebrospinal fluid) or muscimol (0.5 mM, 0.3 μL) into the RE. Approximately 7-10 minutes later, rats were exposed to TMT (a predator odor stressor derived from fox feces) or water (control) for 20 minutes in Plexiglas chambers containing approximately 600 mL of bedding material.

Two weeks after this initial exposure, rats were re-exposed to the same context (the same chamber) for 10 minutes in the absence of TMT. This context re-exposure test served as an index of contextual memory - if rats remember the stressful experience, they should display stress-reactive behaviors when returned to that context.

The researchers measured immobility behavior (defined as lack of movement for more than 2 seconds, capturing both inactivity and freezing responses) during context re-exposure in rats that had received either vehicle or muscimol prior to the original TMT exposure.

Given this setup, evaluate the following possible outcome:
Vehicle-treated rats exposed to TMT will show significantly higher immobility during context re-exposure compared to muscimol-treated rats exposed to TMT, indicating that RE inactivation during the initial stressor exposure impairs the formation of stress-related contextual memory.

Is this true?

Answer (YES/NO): NO